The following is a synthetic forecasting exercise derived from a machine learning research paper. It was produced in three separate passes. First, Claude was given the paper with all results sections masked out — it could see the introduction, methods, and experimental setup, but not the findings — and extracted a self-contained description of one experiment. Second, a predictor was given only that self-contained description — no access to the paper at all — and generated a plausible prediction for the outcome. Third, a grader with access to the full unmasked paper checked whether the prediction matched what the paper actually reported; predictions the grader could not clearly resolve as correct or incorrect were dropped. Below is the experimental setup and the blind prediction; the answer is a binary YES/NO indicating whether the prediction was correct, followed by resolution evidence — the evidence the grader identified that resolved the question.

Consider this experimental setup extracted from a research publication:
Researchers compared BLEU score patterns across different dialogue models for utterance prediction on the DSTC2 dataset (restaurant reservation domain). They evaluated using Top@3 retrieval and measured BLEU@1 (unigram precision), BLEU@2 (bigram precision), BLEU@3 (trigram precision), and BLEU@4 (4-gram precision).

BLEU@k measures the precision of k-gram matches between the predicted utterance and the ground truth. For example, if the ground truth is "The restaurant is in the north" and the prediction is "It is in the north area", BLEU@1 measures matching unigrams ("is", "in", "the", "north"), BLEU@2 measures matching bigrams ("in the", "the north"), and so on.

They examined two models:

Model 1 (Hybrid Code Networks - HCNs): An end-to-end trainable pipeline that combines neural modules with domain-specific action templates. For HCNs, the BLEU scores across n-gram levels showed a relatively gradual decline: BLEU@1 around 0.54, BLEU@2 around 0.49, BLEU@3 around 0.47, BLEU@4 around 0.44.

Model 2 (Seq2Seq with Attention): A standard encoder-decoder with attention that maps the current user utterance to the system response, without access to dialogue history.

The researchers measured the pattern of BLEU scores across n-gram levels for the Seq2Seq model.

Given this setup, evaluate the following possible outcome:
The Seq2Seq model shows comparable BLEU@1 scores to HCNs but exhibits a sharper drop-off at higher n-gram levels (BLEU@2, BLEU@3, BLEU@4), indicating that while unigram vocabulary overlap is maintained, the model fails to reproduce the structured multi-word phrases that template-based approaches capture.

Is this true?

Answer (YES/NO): NO